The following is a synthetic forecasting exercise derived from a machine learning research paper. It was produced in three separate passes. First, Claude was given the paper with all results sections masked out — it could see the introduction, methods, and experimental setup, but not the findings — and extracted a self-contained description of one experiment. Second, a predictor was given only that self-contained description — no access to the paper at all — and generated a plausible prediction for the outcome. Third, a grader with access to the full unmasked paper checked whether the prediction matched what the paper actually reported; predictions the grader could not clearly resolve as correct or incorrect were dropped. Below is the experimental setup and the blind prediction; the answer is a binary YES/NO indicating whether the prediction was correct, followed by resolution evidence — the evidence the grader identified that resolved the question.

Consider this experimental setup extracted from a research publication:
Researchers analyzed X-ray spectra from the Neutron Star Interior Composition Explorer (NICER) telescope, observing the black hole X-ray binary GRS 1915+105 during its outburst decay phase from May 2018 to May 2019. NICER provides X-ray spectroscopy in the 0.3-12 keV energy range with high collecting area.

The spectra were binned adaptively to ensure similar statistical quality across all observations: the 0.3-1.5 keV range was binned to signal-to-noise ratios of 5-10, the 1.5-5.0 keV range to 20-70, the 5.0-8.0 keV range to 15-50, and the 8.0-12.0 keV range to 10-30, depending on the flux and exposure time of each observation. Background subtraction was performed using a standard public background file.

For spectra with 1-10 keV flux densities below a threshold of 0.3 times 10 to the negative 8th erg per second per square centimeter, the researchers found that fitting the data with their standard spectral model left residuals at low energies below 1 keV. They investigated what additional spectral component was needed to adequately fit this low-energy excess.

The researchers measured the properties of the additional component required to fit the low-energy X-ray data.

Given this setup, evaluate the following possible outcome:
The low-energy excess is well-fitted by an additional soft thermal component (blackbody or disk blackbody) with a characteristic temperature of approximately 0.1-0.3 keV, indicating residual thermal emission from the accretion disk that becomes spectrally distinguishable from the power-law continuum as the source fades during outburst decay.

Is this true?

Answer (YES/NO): NO